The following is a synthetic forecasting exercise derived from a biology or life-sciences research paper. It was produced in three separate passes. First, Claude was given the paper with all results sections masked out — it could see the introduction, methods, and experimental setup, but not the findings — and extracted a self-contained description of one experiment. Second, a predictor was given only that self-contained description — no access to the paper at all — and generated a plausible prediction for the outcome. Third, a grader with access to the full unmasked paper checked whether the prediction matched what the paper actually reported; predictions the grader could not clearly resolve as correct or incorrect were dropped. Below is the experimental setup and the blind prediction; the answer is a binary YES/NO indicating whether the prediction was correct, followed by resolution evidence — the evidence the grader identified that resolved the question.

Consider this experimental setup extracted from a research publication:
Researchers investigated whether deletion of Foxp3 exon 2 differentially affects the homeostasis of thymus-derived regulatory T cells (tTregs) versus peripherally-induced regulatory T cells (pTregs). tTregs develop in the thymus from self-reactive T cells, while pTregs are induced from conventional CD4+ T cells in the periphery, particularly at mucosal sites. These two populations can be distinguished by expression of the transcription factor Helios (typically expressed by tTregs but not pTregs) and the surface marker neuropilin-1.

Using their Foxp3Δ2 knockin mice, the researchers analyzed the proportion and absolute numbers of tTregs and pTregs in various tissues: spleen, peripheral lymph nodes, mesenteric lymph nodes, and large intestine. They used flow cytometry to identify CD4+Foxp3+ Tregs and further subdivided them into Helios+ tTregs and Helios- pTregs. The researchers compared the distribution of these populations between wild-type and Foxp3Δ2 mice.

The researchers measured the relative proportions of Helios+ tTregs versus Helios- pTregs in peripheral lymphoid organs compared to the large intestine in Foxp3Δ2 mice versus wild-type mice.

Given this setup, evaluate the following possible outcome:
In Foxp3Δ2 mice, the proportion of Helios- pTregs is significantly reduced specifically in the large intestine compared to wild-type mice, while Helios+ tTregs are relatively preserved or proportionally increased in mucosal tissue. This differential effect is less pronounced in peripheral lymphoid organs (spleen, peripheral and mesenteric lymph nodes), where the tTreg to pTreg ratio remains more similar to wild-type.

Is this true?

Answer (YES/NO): NO